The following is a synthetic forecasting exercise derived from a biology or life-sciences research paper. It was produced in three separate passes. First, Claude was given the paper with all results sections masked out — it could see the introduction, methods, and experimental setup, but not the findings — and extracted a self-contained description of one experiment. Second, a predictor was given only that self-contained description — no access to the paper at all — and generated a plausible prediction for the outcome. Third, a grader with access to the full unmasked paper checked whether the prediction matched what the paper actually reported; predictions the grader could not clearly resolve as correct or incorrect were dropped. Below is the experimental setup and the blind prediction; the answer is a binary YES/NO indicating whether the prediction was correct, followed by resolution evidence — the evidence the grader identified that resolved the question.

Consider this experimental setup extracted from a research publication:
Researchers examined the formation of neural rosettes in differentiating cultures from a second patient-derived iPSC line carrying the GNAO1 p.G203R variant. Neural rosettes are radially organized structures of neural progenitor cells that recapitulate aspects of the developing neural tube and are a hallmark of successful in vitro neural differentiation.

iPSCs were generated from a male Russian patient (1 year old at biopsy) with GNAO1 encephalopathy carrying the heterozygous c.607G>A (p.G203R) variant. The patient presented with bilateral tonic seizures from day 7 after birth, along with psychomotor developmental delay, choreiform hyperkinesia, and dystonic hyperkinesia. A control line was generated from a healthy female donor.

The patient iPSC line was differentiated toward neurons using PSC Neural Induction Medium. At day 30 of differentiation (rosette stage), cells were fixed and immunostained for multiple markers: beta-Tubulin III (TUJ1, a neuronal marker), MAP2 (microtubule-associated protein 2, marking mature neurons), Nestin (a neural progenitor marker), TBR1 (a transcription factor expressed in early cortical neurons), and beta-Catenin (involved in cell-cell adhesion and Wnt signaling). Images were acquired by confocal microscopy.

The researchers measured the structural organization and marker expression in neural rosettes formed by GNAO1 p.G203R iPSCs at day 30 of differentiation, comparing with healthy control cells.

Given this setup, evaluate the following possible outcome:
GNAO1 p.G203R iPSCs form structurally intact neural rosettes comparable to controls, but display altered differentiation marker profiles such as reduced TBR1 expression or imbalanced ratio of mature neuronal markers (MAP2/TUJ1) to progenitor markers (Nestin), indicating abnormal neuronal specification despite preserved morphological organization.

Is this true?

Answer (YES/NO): NO